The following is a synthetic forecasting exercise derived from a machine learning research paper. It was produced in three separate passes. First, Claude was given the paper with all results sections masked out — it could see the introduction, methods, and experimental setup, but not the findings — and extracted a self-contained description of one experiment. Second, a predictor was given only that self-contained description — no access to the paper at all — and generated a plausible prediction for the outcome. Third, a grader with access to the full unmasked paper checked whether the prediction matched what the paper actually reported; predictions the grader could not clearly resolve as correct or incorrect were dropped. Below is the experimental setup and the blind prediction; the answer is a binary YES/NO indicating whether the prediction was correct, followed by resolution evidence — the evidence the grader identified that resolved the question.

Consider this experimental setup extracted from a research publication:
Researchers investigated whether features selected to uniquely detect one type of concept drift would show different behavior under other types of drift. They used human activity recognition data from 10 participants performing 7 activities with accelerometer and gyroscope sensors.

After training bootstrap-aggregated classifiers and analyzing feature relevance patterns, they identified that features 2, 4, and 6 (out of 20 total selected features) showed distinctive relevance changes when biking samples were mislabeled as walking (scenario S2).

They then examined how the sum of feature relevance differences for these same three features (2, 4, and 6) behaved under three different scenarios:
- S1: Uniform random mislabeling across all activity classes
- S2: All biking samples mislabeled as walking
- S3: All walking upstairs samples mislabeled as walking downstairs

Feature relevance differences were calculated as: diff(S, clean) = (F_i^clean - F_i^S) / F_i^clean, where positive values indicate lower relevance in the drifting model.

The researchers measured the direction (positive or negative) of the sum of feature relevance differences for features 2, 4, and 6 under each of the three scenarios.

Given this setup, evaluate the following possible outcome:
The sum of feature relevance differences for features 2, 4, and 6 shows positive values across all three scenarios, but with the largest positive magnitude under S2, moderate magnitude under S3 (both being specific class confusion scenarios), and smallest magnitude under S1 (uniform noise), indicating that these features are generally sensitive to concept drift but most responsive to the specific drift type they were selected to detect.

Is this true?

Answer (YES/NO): NO